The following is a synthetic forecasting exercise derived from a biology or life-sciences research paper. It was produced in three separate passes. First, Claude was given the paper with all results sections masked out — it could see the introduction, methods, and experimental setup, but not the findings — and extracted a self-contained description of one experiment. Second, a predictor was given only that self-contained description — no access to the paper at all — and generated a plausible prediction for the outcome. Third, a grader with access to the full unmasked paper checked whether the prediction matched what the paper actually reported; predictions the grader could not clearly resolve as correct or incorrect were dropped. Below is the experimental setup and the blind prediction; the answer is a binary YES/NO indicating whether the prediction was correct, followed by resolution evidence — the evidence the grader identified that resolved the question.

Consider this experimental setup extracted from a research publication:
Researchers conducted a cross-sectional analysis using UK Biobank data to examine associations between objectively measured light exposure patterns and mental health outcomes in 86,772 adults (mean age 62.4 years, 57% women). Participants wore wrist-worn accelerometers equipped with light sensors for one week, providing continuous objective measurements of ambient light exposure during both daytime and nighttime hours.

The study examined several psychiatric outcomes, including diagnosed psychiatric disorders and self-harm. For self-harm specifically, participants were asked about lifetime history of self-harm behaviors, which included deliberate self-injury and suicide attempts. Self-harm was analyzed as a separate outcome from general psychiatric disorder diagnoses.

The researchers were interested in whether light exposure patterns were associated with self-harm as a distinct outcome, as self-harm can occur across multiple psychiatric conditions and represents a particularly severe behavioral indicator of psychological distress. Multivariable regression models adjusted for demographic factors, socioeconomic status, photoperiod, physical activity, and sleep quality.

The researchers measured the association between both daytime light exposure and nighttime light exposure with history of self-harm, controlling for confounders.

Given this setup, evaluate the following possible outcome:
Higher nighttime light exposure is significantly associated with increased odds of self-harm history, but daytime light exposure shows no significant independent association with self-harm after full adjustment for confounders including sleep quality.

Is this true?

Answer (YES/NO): NO